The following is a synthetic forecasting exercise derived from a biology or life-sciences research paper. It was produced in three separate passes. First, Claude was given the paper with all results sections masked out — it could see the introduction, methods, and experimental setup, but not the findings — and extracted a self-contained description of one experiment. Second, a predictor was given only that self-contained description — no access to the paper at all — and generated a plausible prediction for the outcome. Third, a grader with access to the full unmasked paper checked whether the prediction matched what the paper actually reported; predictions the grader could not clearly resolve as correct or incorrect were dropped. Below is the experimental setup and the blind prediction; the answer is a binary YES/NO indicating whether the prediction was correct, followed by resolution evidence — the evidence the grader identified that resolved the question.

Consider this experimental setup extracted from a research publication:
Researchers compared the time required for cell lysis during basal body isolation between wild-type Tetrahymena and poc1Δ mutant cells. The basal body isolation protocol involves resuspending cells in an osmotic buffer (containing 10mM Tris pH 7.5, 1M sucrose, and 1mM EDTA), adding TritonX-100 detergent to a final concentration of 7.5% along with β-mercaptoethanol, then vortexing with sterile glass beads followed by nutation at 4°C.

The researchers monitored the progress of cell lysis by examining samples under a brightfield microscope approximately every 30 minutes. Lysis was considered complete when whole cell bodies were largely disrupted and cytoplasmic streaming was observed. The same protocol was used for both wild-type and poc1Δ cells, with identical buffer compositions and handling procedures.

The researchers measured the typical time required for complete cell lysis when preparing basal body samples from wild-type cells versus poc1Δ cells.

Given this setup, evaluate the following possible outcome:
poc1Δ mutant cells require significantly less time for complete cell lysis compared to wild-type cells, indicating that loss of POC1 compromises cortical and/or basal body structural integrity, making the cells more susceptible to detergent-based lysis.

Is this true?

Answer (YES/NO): YES